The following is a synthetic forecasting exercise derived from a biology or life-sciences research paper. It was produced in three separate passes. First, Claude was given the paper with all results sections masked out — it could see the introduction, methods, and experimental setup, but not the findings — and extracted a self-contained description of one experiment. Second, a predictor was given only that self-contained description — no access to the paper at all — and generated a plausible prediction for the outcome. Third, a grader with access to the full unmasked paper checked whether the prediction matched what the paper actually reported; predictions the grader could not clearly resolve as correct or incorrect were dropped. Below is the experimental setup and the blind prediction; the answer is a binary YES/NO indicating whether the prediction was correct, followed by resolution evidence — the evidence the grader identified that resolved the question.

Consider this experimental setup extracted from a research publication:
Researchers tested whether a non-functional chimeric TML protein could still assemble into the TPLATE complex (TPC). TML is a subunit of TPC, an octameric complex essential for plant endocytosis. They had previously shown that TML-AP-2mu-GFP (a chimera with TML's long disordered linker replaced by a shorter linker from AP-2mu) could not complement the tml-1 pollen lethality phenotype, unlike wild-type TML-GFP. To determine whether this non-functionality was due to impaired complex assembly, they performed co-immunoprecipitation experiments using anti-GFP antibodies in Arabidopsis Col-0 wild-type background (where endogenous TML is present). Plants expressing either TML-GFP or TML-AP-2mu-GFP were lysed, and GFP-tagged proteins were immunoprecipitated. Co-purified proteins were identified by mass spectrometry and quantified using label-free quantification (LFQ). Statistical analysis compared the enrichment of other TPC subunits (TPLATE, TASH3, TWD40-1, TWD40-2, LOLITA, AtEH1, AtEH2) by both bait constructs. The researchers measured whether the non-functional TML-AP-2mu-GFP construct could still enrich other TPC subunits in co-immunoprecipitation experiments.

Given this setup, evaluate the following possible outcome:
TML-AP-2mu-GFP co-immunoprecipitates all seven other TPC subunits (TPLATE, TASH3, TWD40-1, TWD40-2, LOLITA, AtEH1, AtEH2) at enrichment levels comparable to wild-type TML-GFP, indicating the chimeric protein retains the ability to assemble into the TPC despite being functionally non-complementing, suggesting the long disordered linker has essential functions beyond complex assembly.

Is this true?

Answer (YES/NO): NO